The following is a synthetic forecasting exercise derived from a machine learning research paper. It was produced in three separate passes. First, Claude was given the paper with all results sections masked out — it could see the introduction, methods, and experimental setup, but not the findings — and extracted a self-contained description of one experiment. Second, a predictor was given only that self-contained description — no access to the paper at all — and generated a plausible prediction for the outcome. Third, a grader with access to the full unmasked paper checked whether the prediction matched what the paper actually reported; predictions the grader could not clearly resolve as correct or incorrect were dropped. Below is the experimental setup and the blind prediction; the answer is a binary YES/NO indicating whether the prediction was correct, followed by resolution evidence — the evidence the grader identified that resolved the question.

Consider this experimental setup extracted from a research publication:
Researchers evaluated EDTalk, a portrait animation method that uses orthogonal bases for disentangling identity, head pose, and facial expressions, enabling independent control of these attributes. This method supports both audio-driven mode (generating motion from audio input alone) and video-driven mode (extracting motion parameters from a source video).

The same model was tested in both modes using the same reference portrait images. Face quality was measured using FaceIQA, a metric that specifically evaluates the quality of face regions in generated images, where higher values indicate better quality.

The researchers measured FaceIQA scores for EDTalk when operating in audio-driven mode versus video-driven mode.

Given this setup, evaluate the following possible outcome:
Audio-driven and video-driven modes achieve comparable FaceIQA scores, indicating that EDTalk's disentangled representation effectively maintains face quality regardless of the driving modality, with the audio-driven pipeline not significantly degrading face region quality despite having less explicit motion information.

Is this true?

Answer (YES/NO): NO